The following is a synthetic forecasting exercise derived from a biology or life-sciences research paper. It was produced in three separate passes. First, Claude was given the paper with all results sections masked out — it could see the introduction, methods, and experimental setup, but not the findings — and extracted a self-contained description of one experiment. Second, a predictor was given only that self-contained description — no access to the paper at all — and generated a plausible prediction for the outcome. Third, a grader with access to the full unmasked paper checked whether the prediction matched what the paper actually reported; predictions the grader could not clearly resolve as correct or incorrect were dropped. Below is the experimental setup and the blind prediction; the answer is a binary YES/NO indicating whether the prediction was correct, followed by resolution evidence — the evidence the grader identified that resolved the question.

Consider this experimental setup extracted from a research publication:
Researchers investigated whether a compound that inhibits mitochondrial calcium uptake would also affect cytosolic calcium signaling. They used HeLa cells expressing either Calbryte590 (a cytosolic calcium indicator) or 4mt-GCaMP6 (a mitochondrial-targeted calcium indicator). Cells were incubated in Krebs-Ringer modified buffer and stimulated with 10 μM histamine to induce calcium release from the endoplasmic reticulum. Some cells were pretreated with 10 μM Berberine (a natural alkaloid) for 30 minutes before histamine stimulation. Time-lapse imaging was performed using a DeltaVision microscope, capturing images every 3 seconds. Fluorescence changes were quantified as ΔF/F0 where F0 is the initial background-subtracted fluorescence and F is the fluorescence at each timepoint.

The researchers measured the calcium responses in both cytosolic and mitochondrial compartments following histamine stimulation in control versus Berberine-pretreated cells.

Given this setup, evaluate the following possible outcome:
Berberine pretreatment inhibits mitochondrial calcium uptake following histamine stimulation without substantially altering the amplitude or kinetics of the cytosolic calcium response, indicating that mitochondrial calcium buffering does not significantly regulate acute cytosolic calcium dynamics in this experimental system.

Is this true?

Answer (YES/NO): YES